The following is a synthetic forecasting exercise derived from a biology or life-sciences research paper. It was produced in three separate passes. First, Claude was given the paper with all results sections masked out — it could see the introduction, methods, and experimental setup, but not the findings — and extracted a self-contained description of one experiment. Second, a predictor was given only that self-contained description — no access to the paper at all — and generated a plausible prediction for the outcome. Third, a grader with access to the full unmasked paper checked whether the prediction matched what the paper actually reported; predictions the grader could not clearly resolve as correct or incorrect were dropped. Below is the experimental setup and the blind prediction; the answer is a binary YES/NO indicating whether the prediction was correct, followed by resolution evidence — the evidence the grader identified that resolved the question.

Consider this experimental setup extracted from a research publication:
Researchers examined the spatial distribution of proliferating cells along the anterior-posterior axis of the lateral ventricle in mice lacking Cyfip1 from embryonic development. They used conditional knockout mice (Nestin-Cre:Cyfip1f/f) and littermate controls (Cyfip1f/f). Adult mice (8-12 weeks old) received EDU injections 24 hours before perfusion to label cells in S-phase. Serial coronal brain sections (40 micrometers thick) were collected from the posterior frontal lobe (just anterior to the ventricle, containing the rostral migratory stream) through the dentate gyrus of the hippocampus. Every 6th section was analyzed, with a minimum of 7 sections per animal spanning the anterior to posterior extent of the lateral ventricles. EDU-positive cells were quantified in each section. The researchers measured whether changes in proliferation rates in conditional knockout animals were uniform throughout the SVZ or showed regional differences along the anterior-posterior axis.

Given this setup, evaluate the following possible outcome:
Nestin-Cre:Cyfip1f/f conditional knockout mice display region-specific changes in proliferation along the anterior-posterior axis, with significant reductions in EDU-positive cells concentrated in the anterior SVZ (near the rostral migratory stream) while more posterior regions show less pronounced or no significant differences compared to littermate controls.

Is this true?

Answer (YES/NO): NO